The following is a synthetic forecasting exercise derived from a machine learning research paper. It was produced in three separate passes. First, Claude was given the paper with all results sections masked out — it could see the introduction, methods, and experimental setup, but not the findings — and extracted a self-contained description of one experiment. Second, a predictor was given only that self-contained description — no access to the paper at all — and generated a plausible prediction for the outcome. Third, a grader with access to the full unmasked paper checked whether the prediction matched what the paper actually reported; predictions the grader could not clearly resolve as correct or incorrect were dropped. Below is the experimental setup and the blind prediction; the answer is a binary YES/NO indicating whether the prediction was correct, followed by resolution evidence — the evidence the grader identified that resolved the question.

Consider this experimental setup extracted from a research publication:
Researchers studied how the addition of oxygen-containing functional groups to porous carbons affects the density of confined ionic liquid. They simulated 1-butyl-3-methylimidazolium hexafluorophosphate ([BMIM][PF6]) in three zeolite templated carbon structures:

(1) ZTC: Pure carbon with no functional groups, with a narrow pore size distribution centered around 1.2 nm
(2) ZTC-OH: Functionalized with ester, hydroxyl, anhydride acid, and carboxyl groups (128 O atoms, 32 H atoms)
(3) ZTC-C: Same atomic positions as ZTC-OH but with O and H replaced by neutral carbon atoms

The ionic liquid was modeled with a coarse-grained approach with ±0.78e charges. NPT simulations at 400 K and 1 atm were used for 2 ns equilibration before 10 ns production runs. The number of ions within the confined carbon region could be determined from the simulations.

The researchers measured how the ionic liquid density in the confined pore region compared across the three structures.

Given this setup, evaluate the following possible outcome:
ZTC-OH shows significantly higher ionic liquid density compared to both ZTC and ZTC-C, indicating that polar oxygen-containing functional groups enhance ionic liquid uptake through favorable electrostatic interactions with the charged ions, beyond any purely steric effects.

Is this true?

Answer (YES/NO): NO